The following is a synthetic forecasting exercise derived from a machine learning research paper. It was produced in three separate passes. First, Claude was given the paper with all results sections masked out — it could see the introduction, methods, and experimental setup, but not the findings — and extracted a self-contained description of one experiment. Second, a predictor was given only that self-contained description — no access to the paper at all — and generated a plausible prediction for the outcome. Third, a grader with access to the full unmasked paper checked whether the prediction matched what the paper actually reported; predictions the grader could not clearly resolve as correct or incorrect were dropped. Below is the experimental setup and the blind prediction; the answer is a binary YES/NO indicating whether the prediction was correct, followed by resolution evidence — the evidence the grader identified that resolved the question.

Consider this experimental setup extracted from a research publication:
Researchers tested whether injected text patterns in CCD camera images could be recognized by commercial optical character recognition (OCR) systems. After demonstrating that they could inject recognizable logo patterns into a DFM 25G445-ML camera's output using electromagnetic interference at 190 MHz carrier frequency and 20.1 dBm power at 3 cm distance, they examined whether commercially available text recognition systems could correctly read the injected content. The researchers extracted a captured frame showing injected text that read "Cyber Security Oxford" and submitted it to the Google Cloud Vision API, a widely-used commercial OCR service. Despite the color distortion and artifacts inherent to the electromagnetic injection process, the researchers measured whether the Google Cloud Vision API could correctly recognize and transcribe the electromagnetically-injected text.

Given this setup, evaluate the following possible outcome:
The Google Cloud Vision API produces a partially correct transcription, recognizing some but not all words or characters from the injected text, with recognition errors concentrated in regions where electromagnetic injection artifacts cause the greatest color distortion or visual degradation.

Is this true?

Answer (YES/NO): NO